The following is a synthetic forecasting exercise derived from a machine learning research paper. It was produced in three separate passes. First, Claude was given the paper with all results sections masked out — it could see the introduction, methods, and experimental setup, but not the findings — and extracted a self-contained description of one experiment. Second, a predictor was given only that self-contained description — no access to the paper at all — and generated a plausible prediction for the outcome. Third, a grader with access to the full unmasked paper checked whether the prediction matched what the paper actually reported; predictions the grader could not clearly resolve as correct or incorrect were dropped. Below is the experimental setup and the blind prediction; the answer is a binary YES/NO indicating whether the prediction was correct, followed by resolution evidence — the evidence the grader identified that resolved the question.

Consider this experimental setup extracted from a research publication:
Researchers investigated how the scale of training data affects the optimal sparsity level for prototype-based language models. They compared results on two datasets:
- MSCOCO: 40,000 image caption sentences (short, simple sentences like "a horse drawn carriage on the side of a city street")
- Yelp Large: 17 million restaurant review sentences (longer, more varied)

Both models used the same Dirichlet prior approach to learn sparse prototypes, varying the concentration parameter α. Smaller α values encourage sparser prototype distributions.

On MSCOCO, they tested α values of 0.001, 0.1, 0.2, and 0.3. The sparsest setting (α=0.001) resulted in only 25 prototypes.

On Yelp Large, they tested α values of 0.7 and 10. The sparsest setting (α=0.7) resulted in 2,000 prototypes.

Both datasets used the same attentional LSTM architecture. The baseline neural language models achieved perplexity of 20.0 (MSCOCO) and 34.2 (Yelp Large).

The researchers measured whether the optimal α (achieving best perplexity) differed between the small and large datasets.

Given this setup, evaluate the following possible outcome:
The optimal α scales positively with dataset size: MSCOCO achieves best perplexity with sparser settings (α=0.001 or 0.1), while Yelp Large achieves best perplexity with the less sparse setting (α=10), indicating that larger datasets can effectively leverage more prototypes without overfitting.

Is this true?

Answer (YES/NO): NO